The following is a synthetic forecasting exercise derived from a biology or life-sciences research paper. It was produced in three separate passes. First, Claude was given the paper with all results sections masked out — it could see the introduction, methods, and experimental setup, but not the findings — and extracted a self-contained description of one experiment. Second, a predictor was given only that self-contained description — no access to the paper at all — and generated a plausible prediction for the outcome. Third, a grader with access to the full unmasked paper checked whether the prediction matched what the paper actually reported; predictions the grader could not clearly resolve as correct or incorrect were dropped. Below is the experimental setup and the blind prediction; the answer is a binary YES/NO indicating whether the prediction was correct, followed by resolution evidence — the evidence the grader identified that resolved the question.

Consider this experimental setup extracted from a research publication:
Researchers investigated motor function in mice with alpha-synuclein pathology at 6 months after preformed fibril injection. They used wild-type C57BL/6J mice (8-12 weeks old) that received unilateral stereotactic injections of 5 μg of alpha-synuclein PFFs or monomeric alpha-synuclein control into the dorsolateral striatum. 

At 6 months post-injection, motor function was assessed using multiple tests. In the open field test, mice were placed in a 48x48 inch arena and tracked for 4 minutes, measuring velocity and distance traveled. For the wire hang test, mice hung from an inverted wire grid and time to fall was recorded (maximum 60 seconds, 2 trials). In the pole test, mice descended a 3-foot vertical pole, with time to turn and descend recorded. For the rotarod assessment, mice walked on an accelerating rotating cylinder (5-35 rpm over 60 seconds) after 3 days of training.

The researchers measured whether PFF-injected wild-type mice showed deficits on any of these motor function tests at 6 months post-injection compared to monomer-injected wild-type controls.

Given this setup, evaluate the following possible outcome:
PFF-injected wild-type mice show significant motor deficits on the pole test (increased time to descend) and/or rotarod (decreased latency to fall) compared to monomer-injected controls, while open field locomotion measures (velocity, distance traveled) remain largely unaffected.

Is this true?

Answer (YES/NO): NO